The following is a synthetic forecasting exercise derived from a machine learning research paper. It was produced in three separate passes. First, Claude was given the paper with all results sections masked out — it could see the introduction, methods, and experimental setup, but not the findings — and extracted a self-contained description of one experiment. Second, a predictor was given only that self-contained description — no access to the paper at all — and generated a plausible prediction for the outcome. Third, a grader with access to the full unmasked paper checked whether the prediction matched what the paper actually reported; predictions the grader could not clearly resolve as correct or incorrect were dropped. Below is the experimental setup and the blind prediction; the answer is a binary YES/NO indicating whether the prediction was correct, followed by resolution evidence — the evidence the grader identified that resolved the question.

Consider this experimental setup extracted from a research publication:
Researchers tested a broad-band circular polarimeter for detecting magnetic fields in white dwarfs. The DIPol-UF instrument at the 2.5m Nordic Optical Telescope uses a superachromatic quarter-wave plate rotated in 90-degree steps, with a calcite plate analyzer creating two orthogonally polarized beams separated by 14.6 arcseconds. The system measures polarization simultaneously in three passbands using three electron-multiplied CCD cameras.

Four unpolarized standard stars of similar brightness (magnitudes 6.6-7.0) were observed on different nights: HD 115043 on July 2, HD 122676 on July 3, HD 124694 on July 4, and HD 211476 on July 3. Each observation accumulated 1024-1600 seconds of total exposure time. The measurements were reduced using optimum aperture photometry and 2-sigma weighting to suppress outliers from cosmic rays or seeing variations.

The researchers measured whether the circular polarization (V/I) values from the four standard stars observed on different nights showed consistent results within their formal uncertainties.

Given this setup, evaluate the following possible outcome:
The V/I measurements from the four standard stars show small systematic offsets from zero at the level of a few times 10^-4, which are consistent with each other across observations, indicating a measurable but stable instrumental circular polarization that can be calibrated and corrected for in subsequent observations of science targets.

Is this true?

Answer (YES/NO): YES